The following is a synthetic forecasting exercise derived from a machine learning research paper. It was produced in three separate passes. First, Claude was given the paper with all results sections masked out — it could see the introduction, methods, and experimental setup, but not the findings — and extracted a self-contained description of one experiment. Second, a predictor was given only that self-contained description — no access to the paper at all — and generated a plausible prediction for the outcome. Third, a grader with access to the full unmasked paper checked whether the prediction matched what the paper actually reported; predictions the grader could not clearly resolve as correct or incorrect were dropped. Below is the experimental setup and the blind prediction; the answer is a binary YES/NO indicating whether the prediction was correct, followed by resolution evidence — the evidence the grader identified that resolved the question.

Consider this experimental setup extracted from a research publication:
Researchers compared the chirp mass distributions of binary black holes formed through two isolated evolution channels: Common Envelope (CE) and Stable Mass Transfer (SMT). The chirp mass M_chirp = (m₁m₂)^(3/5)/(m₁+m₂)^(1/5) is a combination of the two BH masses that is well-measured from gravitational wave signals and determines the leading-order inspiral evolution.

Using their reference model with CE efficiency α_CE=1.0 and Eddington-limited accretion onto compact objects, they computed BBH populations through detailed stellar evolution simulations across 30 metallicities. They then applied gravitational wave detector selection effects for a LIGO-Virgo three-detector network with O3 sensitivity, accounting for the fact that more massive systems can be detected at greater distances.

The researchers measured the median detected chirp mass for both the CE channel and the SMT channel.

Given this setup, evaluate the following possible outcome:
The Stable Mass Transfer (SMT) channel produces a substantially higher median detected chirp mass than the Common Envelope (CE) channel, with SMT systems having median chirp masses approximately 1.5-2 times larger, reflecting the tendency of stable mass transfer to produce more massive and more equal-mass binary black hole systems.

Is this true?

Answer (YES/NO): NO